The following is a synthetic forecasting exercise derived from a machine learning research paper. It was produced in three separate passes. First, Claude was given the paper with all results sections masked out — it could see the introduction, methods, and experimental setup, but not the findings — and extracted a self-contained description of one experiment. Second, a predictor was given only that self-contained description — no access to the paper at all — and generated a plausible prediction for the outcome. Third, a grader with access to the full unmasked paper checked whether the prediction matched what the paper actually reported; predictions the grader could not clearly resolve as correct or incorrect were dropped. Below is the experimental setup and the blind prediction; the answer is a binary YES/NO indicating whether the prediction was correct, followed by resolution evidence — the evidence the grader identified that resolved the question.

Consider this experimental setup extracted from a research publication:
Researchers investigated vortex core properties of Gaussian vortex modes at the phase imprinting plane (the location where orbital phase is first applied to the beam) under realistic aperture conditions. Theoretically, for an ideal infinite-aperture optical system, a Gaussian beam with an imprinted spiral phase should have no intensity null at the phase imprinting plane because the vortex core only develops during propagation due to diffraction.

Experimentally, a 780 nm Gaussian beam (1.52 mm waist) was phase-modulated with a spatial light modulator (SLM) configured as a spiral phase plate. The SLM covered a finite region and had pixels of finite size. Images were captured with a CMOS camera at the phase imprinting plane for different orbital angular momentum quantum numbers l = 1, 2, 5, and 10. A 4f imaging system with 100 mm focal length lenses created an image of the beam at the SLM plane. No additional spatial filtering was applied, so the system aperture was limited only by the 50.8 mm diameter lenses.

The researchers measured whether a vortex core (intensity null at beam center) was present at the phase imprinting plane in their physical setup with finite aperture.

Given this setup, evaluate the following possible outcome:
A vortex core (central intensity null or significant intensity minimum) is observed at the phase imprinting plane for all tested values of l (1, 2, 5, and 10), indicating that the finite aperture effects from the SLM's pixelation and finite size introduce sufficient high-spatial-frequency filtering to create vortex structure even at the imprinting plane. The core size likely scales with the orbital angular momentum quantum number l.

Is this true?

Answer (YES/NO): YES